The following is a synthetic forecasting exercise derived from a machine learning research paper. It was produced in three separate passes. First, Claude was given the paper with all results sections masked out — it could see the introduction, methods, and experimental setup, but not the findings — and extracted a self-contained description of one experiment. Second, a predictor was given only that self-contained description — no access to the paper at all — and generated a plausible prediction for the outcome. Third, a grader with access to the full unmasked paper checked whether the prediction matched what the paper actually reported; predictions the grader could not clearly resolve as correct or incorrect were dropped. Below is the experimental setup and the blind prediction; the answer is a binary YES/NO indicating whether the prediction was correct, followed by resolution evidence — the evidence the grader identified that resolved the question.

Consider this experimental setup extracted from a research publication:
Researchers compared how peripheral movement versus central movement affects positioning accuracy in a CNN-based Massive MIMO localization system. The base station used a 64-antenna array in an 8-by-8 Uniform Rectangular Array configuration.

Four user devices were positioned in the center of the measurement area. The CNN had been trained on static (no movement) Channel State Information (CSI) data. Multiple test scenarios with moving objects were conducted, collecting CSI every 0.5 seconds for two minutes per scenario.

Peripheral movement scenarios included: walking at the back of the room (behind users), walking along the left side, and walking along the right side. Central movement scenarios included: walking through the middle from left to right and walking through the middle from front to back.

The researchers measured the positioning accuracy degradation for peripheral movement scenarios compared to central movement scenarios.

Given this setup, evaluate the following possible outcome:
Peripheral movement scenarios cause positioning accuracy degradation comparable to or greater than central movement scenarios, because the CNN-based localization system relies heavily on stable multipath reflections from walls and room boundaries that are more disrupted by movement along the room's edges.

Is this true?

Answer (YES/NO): NO